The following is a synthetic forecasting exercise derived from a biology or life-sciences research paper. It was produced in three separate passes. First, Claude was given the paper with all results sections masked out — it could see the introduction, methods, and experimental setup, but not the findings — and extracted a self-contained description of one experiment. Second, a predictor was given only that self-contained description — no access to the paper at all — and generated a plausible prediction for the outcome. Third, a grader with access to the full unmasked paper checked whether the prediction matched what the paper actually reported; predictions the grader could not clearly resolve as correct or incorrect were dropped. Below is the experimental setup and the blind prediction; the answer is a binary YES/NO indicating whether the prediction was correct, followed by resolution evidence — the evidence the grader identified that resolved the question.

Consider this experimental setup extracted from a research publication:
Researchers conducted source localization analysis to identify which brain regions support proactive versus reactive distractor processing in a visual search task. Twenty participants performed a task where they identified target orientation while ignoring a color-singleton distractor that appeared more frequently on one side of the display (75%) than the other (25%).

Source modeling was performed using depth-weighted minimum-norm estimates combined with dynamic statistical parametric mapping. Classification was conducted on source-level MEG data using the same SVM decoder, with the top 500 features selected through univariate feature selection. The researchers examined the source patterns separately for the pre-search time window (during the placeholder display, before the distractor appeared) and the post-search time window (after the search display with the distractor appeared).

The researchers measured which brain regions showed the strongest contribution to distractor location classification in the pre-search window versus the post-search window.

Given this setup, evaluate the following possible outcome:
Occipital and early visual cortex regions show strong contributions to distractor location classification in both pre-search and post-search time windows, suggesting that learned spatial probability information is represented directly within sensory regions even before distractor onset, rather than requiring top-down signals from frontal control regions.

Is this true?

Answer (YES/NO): NO